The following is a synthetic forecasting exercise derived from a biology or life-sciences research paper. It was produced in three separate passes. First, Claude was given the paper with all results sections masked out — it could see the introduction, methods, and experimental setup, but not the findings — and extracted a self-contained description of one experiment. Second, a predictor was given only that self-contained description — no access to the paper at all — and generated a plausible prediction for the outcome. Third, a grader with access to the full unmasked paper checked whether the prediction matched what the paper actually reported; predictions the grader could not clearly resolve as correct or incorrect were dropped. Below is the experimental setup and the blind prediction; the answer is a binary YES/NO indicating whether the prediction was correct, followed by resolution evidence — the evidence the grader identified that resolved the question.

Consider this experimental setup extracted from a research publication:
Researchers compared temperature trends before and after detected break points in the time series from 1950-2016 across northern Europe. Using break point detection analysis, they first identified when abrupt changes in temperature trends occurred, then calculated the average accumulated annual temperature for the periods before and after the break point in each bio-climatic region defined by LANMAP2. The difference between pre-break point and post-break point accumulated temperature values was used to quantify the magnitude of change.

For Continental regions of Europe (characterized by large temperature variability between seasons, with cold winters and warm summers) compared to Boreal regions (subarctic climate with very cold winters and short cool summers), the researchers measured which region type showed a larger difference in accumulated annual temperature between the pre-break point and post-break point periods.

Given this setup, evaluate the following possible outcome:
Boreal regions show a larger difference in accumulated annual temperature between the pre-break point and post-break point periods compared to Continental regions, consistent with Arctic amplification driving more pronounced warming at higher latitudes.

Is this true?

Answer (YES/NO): YES